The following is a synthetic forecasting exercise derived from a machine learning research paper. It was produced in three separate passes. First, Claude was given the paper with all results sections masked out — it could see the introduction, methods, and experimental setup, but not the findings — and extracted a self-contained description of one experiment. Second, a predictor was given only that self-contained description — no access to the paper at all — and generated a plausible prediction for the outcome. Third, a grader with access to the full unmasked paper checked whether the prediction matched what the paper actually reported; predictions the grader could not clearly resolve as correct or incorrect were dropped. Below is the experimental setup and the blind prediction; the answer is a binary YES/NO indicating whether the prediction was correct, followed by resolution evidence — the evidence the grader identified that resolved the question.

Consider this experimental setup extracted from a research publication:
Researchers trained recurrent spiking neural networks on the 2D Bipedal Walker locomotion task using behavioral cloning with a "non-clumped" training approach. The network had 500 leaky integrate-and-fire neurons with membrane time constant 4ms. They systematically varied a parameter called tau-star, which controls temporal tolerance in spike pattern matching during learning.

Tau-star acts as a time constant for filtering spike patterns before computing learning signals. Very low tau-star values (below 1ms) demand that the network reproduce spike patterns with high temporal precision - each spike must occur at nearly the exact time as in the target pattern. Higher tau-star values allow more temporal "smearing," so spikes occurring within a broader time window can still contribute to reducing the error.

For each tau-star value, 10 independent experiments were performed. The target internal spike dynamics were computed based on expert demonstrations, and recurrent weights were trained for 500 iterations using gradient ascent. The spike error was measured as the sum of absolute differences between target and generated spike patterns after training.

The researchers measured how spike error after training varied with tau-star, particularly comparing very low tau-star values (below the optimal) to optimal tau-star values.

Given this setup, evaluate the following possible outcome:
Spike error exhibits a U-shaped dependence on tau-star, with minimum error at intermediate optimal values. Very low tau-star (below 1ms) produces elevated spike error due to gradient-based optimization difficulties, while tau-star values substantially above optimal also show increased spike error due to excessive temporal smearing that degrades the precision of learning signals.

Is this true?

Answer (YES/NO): YES